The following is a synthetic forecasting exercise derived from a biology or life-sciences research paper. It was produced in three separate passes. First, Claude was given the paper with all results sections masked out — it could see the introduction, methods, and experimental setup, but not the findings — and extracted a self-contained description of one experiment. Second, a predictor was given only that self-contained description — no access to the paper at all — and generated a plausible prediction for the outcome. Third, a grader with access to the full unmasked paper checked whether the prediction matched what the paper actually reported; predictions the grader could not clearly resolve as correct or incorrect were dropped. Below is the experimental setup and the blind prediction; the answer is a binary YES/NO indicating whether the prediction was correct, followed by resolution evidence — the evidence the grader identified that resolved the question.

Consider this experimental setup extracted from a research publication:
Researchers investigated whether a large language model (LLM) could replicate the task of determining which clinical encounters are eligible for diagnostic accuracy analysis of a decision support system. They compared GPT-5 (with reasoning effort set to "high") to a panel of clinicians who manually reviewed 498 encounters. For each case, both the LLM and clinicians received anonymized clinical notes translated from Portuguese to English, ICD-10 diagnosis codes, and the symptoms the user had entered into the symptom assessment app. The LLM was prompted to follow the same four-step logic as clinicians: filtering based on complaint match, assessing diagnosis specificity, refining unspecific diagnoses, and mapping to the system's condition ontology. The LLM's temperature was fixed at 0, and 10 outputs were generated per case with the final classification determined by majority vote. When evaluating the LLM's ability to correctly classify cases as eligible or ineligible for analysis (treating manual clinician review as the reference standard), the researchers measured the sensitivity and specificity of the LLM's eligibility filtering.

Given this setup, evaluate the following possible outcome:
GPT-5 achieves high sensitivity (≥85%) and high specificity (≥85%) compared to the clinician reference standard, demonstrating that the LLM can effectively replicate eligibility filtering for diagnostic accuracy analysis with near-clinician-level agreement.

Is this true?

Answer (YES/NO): NO